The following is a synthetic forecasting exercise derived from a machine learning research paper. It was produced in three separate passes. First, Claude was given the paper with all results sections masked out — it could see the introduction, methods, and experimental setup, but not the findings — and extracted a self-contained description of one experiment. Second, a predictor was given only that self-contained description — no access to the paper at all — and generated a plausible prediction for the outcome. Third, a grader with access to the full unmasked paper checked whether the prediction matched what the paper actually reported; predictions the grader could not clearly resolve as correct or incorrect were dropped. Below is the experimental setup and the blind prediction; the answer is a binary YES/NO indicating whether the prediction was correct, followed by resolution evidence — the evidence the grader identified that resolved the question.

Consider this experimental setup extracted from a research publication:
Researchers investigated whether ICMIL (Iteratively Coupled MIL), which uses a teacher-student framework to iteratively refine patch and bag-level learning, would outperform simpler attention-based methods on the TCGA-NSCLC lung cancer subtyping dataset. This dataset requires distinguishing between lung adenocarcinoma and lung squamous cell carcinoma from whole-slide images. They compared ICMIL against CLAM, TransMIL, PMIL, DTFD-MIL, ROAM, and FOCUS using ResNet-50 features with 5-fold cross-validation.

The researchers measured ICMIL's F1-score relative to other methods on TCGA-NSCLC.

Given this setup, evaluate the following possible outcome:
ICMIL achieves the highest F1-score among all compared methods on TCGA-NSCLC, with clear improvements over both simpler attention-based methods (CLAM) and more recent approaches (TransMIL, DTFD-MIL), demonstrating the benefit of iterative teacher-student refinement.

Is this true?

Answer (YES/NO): NO